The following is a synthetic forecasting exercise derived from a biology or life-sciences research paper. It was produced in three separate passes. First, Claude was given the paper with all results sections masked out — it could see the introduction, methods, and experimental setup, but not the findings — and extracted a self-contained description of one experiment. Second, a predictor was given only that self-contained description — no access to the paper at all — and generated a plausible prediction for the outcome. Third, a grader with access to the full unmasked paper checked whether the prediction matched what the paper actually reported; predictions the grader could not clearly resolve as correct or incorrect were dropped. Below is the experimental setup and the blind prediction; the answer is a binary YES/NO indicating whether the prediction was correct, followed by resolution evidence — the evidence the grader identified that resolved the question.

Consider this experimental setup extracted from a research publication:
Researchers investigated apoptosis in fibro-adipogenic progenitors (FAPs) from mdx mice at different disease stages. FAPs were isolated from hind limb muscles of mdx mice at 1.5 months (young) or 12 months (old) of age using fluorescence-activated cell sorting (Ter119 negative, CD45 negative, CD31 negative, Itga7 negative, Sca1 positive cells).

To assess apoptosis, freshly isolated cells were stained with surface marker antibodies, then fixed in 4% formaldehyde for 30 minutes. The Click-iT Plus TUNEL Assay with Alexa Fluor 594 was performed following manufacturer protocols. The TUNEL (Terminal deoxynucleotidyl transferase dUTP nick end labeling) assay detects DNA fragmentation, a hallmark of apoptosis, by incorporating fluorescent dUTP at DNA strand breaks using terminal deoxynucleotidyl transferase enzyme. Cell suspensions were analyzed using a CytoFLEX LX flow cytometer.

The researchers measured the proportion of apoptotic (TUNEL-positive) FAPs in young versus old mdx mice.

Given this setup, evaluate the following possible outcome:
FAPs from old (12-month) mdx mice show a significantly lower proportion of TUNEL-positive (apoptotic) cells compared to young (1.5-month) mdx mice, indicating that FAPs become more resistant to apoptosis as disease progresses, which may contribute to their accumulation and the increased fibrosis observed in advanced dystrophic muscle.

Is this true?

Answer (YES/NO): YES